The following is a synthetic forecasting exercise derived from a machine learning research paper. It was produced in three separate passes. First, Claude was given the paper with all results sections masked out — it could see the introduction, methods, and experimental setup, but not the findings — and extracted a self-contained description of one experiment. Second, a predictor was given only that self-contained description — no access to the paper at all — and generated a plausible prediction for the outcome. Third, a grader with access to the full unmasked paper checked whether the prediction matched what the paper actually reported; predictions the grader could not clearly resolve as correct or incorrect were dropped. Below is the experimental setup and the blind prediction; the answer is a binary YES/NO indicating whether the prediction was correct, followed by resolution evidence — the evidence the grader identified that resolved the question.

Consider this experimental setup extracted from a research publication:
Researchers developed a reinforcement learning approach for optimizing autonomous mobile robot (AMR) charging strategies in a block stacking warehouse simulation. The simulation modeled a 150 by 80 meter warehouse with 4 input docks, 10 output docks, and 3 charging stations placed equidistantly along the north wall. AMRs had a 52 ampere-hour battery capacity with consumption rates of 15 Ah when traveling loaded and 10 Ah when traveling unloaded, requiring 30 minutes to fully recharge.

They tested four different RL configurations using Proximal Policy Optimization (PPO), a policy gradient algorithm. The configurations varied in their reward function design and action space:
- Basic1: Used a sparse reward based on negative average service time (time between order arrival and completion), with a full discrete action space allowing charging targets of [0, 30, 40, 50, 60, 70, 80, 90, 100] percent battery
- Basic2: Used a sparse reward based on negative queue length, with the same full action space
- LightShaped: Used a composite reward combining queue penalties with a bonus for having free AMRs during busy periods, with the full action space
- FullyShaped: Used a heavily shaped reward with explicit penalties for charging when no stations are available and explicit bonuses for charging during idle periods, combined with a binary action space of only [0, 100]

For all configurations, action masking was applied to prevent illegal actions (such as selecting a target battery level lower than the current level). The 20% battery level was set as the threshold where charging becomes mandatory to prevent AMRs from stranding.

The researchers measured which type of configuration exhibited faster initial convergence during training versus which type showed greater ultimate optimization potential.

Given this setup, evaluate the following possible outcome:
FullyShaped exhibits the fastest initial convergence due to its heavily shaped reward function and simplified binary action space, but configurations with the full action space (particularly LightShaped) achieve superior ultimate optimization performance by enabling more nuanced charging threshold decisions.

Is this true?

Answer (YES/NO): NO